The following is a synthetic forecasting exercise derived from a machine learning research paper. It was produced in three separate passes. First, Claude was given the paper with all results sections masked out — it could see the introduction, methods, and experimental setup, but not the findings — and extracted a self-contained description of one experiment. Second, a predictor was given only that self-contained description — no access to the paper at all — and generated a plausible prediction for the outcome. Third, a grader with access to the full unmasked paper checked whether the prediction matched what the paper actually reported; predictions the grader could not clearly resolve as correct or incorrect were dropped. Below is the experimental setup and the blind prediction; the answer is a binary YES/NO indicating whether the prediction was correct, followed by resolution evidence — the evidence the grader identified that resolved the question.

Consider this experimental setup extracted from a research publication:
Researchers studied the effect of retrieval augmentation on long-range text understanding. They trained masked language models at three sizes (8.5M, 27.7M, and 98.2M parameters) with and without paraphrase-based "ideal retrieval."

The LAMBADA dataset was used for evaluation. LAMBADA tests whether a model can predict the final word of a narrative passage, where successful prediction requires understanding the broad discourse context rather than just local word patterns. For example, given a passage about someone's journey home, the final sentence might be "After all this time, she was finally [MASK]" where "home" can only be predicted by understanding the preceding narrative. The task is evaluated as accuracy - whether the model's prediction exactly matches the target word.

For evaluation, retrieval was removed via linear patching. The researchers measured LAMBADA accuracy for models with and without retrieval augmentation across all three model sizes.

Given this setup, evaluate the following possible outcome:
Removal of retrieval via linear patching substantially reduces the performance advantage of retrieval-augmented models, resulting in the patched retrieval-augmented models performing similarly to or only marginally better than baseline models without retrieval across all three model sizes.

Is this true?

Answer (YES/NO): NO